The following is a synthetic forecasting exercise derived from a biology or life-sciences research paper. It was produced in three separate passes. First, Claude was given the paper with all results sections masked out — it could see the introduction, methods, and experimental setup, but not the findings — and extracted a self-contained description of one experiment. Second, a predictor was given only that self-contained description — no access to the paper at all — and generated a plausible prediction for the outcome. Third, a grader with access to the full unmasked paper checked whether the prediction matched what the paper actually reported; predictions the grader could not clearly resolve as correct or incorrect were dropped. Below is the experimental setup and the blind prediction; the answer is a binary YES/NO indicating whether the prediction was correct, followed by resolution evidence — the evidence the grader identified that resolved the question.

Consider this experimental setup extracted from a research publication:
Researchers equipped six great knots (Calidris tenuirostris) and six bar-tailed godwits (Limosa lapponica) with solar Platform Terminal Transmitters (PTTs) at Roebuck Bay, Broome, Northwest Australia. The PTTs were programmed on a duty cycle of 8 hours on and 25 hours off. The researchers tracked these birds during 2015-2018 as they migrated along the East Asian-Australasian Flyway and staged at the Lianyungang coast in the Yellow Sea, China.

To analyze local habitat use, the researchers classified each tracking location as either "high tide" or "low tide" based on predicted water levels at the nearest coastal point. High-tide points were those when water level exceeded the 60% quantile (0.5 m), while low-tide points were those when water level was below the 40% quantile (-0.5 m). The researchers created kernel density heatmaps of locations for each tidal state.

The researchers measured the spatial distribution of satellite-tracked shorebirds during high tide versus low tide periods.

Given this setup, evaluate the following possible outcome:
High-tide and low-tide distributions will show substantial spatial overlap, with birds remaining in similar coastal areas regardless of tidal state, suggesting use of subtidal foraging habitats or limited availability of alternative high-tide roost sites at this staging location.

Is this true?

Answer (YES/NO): NO